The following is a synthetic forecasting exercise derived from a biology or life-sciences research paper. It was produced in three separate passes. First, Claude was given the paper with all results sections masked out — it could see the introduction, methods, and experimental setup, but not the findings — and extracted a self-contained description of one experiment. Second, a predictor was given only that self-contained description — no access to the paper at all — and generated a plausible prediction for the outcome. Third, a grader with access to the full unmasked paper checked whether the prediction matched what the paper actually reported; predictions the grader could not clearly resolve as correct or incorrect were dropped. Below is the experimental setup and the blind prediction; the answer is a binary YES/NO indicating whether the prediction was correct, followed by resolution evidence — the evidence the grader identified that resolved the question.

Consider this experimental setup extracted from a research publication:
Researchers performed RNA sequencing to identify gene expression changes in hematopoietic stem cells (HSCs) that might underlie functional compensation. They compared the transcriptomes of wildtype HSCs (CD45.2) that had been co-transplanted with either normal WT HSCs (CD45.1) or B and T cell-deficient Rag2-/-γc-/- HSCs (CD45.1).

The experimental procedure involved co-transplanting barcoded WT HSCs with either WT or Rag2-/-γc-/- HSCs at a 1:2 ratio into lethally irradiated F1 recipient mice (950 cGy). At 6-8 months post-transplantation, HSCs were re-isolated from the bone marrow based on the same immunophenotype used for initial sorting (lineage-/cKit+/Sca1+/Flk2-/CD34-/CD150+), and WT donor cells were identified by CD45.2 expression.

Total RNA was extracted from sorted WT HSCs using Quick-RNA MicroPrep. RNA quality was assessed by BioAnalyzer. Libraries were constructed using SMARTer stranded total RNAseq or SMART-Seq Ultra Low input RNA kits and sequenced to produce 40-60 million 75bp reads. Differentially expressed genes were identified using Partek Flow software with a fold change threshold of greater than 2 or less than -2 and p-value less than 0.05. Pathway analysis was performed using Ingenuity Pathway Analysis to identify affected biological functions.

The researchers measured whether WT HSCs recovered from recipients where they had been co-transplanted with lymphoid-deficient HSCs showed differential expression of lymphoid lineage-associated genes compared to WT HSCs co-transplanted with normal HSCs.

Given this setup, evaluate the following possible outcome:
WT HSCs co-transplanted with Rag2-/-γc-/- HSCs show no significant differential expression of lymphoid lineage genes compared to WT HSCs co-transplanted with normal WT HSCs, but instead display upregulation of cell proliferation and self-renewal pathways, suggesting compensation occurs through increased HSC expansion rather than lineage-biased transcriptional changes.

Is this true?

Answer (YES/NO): NO